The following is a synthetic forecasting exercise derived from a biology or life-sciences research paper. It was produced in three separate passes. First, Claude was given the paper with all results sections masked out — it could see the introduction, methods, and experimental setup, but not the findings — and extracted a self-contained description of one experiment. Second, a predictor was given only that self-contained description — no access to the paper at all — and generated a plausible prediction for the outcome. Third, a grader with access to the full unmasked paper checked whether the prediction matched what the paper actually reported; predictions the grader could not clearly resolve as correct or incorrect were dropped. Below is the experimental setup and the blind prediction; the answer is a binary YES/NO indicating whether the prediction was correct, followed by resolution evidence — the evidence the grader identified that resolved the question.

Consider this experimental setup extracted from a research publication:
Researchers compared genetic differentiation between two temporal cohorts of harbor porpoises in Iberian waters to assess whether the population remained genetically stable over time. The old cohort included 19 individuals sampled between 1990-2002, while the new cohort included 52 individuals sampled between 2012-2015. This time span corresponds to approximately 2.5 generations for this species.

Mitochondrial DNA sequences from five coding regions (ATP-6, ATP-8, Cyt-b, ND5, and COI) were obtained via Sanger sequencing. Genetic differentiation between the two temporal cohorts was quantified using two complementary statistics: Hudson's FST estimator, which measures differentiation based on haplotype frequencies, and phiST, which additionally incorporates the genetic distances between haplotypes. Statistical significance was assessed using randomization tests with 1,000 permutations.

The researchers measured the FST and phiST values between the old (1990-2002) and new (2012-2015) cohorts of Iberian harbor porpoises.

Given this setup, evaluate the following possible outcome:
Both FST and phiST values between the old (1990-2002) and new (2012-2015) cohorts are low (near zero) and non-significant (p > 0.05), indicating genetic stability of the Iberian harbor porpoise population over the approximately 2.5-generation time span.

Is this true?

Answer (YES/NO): NO